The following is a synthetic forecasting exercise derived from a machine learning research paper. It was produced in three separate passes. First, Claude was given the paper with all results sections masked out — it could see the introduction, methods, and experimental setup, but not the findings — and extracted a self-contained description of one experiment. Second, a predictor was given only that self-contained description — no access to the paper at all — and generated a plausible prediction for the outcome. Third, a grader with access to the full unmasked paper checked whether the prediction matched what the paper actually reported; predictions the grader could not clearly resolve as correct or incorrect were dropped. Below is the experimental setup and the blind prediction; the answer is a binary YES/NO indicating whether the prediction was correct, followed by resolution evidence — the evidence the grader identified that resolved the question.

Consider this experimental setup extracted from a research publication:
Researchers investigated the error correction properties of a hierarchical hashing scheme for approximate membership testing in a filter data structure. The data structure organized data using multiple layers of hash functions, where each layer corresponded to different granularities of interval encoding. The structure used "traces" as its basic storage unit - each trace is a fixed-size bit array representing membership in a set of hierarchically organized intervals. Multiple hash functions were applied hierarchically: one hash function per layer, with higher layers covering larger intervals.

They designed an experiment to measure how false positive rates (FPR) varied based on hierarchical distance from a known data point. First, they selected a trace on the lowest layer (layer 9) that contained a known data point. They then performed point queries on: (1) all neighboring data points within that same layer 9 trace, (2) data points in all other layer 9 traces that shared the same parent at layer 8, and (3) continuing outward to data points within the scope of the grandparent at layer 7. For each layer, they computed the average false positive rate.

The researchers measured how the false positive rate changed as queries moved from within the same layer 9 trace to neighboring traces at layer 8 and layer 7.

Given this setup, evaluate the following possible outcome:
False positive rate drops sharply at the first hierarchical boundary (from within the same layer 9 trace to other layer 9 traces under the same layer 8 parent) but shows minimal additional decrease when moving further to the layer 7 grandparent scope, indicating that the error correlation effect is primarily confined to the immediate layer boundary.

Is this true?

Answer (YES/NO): NO